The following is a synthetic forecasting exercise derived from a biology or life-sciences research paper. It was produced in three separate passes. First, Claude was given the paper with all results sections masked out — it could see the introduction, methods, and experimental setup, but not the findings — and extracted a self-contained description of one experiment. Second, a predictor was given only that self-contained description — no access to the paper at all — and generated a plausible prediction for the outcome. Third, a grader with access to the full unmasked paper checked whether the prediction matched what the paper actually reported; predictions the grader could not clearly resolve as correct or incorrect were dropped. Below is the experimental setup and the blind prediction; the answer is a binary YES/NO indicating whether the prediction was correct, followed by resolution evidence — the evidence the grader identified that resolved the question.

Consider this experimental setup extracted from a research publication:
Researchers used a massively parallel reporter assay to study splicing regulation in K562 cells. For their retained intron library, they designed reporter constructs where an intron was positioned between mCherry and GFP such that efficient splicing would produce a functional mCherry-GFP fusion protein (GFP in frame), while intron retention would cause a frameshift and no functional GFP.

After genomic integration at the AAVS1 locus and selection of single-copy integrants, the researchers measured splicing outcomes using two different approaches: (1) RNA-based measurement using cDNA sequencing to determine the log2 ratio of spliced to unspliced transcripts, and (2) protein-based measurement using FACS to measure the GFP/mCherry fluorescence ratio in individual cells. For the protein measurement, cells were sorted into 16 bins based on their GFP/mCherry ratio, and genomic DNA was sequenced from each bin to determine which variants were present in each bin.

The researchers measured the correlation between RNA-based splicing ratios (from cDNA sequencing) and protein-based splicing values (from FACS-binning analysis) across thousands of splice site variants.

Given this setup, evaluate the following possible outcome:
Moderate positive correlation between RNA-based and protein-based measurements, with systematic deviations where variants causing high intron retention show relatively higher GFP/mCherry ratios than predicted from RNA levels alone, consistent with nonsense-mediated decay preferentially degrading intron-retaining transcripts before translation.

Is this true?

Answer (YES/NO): NO